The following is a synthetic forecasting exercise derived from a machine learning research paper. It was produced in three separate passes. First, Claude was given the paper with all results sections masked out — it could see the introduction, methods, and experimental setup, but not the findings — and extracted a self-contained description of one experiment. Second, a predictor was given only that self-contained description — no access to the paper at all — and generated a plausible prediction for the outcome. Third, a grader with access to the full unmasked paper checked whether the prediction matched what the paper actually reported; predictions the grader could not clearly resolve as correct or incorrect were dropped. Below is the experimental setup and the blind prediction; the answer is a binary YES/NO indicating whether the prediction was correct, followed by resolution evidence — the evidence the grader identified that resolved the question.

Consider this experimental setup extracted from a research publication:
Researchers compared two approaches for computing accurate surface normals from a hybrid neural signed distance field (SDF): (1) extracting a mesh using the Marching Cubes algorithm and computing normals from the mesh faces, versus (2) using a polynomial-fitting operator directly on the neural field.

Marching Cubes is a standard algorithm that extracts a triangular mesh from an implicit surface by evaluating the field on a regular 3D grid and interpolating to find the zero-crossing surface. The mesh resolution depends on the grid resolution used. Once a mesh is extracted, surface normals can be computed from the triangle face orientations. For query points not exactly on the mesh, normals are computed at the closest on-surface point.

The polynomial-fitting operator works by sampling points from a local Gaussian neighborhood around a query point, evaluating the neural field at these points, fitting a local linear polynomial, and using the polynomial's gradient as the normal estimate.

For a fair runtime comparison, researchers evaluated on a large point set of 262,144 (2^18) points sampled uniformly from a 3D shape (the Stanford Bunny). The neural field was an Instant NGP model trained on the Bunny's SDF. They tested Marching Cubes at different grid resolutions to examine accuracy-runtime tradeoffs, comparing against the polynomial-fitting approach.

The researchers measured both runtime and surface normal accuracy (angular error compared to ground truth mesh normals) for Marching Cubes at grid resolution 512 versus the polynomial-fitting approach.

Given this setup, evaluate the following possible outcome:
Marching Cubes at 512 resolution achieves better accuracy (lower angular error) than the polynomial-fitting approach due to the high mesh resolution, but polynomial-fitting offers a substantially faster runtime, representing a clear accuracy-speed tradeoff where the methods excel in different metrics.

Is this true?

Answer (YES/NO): NO